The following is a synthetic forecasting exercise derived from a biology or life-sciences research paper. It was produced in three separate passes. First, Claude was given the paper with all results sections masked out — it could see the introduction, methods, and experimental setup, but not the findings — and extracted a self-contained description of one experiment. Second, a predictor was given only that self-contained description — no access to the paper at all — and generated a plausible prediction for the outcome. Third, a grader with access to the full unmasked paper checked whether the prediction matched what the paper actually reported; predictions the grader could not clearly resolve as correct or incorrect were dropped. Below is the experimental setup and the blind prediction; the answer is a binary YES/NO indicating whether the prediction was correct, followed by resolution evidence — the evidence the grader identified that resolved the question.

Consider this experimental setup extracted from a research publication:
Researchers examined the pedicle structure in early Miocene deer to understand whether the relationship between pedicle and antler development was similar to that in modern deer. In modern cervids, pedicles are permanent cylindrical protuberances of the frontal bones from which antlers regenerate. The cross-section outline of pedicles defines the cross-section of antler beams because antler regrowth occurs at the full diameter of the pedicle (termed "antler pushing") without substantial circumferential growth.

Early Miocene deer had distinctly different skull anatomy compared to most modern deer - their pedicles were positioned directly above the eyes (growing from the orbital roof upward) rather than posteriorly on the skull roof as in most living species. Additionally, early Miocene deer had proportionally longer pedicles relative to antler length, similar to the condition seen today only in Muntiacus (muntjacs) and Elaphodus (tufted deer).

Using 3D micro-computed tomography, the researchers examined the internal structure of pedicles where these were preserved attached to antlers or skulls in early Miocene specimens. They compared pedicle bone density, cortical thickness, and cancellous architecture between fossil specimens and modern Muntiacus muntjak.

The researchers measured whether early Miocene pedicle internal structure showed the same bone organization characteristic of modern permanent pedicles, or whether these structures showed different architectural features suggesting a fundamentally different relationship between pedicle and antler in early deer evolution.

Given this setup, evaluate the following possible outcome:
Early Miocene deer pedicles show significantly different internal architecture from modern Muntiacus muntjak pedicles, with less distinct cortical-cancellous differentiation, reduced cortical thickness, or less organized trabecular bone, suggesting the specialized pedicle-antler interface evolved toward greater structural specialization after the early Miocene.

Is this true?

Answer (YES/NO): NO